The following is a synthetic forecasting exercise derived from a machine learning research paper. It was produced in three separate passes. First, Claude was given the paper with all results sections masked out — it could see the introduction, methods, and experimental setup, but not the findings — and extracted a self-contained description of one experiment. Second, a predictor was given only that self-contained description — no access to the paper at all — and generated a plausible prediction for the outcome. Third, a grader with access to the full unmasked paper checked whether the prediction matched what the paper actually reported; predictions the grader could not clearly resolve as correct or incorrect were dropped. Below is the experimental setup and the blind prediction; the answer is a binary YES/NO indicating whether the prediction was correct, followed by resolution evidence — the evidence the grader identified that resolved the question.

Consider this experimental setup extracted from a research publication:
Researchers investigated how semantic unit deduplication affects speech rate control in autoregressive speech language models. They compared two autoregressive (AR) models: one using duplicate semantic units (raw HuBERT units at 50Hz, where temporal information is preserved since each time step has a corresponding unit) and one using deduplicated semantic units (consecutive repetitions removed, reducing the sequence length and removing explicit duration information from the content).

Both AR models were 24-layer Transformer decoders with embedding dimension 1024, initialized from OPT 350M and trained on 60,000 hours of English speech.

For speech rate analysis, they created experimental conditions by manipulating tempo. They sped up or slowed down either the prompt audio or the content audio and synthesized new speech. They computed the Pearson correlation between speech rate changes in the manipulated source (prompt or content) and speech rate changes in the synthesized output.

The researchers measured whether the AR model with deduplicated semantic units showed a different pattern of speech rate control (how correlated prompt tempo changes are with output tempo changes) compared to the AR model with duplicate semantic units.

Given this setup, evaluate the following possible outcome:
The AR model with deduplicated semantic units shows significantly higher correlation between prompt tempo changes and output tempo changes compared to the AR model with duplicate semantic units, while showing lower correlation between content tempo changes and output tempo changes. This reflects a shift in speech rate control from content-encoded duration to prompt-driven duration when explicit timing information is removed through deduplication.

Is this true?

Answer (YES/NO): NO